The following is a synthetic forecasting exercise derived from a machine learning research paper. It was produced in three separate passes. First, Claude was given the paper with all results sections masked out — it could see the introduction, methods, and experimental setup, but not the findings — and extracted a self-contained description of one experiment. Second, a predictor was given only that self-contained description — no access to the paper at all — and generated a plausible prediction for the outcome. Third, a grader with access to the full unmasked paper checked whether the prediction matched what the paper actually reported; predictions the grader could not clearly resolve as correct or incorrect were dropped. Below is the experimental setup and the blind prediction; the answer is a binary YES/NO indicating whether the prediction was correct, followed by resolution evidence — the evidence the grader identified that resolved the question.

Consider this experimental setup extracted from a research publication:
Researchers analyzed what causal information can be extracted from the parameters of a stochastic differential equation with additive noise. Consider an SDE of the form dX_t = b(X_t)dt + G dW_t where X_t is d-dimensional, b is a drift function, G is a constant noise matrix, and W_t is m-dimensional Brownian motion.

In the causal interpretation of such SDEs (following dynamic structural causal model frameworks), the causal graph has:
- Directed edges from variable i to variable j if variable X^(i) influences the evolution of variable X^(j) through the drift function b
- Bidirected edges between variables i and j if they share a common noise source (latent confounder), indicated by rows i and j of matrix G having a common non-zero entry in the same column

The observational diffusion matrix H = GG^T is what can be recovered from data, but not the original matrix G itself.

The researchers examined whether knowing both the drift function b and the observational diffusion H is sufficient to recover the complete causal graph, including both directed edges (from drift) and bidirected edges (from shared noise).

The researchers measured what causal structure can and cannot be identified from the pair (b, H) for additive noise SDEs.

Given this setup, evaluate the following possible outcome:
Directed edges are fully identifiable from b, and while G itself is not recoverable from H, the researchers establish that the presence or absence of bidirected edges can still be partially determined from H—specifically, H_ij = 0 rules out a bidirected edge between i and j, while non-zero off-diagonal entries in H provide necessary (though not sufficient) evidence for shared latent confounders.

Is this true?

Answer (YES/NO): NO